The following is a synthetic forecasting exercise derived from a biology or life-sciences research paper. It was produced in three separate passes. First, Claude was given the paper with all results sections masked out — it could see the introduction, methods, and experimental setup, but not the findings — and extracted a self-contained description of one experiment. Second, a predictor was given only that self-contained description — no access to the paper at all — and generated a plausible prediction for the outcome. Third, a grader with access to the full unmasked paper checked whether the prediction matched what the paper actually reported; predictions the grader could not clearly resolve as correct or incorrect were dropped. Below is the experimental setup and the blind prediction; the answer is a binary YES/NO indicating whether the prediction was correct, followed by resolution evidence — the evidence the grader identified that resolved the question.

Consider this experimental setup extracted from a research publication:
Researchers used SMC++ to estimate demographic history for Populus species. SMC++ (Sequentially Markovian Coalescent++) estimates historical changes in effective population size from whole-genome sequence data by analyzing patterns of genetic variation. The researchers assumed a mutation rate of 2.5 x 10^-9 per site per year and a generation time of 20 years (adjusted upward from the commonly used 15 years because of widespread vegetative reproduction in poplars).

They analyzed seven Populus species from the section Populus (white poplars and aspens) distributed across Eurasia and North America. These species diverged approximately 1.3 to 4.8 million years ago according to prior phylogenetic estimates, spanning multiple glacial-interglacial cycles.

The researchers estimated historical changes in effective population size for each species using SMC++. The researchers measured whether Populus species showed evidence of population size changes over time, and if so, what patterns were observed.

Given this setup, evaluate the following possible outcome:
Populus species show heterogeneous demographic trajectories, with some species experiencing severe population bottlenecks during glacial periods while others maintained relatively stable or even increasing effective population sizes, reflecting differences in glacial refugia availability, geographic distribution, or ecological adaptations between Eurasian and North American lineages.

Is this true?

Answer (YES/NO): YES